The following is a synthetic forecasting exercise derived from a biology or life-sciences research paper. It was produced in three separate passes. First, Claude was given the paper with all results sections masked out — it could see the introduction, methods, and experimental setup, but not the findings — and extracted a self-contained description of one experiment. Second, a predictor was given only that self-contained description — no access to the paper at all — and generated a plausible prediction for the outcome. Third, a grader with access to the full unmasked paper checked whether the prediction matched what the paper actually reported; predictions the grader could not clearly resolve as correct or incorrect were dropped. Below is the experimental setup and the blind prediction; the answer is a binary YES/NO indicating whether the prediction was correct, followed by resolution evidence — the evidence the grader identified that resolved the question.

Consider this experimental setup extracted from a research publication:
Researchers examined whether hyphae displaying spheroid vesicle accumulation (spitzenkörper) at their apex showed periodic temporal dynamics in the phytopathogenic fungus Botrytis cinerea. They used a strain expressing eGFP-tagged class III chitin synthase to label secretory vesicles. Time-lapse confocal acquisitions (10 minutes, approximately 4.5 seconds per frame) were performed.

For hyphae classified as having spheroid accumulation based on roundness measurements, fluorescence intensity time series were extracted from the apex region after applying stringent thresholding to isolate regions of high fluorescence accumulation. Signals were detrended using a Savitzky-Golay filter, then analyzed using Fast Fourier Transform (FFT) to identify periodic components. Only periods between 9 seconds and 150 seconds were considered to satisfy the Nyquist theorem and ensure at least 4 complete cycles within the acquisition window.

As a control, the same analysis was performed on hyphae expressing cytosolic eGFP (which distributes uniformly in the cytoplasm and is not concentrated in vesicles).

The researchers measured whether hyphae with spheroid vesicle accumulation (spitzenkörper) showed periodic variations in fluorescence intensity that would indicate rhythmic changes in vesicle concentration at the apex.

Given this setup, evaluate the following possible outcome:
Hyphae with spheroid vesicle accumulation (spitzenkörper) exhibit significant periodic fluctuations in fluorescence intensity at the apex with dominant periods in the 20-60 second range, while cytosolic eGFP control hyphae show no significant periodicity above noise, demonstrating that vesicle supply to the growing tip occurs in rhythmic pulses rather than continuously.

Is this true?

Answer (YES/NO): YES